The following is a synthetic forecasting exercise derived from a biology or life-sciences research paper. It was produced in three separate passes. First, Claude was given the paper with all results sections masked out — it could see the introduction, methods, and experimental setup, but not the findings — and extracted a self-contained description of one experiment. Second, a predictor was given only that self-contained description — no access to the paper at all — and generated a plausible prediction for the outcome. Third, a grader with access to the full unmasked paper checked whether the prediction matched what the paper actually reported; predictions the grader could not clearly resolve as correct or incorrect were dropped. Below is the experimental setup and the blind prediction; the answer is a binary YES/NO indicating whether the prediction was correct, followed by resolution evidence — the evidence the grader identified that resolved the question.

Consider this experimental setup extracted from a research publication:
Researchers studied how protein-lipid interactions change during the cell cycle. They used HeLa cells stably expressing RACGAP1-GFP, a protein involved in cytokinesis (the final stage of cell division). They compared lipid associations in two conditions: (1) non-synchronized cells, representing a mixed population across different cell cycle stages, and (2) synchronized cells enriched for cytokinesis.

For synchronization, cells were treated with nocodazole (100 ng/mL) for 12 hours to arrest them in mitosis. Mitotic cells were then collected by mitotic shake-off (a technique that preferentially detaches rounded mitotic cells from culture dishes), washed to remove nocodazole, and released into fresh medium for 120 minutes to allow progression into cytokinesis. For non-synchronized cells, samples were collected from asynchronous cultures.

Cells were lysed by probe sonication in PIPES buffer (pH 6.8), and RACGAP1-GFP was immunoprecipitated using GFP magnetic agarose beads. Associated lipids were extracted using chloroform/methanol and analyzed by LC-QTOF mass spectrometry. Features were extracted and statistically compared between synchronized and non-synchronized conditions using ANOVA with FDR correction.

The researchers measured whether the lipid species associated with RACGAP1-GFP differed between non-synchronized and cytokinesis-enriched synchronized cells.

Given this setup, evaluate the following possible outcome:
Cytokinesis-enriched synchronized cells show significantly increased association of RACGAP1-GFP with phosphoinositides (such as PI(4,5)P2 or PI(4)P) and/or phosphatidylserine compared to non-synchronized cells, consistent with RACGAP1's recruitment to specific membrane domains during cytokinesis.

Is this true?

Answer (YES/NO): YES